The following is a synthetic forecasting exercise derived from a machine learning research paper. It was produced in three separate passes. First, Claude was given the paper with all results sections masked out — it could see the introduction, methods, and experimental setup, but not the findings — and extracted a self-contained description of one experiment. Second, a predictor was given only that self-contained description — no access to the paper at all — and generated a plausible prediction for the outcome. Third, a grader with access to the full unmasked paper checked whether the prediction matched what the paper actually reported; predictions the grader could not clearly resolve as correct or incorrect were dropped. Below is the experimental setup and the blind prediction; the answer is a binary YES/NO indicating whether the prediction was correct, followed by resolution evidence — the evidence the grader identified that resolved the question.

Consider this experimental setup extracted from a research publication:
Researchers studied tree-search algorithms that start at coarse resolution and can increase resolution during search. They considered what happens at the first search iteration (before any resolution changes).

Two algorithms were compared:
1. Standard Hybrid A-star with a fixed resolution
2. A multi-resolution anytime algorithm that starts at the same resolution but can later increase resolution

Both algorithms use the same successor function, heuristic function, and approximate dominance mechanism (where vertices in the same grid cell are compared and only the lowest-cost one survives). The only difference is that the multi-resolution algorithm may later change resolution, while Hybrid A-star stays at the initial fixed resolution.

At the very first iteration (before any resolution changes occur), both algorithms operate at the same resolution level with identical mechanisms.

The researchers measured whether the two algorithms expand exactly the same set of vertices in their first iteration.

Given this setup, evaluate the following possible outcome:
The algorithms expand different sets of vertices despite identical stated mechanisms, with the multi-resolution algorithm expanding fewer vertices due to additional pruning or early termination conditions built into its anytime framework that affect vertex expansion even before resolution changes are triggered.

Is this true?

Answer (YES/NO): NO